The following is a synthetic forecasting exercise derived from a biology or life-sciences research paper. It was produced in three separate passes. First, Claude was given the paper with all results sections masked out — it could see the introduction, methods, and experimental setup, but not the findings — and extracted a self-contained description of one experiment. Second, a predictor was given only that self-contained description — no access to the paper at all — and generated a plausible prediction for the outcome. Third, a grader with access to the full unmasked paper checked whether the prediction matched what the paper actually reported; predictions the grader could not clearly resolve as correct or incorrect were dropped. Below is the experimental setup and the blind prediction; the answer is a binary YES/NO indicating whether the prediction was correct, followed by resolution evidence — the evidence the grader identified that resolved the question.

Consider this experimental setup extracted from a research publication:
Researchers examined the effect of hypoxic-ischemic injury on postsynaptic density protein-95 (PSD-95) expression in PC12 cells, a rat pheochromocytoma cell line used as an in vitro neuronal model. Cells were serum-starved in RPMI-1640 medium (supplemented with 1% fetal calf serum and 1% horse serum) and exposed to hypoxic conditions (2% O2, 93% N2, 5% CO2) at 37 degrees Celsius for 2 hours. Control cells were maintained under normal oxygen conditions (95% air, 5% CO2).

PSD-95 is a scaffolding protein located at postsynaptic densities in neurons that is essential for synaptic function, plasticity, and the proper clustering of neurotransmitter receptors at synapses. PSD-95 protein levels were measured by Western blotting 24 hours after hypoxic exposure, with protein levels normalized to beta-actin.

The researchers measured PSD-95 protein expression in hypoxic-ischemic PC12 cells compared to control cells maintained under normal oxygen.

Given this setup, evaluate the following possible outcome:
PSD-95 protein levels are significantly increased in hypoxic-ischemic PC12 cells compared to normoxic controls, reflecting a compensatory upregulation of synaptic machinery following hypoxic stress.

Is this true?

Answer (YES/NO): NO